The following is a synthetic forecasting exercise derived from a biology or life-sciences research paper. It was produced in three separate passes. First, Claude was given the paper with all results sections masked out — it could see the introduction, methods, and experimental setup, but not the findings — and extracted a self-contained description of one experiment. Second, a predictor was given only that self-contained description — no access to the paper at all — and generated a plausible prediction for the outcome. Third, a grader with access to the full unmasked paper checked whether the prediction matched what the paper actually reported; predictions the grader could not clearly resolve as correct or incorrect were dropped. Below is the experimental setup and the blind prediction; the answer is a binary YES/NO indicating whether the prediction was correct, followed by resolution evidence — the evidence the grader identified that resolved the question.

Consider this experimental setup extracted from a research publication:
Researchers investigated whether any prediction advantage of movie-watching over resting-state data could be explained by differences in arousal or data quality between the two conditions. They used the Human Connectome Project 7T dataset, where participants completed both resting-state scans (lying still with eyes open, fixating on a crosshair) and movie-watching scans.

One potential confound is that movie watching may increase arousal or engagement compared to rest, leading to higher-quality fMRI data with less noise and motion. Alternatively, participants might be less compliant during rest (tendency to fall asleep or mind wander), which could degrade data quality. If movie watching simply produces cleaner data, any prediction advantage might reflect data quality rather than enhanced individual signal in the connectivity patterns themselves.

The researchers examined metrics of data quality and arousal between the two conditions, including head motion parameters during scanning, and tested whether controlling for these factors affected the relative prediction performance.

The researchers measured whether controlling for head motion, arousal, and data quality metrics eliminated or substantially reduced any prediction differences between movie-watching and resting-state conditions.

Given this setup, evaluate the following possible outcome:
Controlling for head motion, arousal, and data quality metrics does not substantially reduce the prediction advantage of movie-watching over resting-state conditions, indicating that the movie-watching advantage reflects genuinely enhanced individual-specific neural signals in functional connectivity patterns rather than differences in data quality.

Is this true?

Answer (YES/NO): YES